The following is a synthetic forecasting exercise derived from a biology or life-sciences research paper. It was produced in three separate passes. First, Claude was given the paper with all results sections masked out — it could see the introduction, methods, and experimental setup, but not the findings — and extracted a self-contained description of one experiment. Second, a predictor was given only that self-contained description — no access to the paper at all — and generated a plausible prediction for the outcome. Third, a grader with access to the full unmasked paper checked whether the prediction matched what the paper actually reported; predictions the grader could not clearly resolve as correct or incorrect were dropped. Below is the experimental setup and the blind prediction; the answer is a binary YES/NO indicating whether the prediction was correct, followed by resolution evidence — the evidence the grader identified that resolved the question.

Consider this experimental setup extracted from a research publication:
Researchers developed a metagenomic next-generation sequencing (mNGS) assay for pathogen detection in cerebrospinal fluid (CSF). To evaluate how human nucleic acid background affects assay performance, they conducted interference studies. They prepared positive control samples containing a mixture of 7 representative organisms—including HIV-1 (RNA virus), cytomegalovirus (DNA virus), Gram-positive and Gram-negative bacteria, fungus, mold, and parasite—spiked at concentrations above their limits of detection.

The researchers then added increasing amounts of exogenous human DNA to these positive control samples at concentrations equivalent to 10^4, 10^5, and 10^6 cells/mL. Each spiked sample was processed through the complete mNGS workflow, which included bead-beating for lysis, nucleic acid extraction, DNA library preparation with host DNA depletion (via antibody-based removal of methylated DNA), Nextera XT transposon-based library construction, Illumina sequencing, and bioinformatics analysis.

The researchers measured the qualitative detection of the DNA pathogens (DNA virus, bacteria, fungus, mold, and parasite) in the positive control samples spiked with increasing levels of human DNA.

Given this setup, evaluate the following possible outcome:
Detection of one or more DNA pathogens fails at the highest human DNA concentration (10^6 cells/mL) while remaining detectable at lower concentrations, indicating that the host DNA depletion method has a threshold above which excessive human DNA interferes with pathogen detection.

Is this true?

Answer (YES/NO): YES